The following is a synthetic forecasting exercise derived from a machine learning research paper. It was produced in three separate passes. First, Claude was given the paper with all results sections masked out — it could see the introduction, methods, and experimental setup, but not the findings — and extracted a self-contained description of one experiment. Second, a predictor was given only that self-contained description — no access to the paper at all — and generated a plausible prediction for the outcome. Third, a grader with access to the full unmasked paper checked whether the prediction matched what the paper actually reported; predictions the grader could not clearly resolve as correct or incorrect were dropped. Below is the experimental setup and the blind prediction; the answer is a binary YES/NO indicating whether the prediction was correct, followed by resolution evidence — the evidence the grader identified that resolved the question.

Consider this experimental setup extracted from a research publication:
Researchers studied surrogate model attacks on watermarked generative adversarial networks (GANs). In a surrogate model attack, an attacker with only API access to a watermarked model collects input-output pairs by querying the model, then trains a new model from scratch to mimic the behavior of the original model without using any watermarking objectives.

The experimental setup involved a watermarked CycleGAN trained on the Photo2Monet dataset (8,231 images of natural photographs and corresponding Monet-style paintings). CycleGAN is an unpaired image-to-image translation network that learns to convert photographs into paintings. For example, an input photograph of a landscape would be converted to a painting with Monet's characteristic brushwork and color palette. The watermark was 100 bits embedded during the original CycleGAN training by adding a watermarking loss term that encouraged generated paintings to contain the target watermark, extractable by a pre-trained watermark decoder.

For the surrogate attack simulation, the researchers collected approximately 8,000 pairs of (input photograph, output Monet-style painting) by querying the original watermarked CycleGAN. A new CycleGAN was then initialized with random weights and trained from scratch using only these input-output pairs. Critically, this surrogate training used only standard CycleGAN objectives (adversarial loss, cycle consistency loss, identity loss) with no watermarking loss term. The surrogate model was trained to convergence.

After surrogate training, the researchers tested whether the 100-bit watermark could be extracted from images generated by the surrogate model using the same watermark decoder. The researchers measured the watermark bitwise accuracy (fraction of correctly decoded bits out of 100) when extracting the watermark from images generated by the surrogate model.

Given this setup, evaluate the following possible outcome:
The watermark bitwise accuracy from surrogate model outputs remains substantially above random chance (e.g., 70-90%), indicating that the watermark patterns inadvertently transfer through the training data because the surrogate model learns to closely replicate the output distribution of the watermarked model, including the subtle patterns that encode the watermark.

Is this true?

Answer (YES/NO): YES